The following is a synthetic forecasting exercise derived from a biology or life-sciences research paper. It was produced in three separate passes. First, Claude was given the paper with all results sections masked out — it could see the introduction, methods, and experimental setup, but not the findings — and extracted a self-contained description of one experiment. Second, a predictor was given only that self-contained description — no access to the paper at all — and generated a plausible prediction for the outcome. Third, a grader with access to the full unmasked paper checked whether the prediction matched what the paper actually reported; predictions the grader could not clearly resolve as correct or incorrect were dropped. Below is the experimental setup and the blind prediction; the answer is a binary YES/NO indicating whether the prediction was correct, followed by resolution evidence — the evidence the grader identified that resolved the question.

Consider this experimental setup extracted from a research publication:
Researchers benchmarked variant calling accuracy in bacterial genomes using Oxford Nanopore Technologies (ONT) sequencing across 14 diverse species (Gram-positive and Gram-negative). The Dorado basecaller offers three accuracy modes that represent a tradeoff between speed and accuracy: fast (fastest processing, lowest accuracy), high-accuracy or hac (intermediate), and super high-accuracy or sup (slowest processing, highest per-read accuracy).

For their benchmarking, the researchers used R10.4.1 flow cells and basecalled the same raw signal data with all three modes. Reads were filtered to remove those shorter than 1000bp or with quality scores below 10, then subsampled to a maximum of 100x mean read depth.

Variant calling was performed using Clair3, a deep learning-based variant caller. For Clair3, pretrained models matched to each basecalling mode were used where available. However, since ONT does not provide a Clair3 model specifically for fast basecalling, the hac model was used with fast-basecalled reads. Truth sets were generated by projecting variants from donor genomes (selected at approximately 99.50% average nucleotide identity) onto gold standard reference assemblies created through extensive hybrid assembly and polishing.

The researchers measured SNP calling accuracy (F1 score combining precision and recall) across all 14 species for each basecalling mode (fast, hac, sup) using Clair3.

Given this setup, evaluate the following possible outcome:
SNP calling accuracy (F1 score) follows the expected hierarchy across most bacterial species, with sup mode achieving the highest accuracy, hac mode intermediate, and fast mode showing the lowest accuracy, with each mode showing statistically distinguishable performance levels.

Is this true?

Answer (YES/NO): NO